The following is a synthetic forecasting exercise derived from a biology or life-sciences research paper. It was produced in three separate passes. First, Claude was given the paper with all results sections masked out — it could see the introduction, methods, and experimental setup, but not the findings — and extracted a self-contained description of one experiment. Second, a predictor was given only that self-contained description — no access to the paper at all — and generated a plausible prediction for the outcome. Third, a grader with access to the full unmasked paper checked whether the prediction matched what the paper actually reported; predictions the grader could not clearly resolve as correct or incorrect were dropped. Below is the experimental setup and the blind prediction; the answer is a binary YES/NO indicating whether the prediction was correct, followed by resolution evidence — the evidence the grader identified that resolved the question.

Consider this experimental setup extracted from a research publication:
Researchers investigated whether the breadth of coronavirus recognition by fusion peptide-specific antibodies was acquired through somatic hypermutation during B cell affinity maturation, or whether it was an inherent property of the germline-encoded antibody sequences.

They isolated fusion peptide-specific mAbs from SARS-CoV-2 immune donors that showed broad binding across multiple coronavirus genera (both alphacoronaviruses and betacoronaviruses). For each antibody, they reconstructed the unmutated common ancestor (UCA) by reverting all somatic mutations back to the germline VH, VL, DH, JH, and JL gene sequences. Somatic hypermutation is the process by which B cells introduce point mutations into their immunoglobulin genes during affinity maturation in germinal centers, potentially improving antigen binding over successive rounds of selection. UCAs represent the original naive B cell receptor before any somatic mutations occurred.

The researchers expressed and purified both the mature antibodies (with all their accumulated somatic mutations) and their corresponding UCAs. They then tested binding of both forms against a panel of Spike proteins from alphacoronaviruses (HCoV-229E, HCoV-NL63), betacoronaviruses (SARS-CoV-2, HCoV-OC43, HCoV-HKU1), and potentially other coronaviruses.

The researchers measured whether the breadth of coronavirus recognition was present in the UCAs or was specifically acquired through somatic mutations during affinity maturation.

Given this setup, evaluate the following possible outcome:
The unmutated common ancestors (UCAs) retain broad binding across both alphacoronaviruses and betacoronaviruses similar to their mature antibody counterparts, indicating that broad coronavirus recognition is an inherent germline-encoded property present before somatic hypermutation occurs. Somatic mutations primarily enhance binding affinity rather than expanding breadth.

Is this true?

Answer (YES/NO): NO